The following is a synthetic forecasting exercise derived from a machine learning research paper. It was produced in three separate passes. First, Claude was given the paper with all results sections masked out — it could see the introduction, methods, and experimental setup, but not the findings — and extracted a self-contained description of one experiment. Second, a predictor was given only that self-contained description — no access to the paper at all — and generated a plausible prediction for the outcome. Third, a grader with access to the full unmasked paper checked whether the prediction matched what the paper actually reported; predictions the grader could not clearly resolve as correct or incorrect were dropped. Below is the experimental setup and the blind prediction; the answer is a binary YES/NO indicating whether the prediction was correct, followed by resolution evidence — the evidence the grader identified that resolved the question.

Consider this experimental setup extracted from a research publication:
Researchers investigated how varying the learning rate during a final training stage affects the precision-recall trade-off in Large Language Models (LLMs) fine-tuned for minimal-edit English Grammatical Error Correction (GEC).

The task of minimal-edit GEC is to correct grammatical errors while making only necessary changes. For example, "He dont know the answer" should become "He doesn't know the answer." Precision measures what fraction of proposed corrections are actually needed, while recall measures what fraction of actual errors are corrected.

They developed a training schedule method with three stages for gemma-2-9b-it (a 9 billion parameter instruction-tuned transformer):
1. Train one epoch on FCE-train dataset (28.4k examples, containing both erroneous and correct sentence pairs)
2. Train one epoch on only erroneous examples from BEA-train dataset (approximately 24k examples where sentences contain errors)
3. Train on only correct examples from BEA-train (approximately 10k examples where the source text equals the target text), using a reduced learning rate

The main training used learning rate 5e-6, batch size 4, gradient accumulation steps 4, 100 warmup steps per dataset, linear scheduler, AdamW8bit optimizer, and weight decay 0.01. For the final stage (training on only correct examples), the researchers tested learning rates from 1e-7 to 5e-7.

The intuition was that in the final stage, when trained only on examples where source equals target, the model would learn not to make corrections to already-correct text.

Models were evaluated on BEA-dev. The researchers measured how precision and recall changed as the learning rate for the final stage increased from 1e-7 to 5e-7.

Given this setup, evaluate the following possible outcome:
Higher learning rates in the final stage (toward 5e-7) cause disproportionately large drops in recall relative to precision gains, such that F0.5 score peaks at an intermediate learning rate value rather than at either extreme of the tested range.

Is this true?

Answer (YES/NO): YES